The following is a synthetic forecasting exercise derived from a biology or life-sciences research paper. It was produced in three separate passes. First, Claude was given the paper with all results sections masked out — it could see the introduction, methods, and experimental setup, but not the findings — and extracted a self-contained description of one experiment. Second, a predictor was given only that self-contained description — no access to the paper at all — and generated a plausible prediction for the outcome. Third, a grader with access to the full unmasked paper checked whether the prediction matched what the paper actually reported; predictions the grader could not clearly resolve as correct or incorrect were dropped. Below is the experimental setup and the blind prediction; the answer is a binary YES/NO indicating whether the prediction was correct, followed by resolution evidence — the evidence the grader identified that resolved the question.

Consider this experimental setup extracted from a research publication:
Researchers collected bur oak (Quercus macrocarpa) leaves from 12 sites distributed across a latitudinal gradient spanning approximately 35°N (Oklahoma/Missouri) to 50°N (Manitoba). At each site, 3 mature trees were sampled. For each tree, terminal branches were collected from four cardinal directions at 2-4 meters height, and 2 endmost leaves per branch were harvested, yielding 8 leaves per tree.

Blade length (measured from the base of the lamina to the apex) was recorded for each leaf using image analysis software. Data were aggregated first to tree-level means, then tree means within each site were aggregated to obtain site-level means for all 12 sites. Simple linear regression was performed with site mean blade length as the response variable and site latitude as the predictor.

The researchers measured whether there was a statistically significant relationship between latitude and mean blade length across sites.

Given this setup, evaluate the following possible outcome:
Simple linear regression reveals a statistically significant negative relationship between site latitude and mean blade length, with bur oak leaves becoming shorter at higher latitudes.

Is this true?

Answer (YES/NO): YES